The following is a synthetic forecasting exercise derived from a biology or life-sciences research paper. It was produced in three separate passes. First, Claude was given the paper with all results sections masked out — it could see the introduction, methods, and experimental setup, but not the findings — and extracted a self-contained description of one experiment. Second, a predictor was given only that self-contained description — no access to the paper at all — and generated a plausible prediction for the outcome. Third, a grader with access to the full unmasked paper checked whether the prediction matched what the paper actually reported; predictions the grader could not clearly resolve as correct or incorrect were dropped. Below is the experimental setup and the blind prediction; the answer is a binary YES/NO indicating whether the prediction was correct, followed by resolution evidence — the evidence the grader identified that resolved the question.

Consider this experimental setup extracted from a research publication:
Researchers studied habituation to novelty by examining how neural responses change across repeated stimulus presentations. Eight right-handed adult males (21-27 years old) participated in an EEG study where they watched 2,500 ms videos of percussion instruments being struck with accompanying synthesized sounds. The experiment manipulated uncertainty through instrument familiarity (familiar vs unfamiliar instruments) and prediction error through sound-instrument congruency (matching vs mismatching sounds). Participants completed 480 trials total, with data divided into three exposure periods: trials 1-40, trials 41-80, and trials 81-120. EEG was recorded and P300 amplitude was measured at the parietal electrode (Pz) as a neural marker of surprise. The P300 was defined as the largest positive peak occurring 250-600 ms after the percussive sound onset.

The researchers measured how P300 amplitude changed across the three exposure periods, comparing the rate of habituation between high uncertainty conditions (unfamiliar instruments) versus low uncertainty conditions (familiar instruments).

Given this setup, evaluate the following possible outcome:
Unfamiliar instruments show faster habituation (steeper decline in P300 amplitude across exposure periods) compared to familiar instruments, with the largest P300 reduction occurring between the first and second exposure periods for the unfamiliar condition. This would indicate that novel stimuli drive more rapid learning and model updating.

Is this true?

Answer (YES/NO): YES